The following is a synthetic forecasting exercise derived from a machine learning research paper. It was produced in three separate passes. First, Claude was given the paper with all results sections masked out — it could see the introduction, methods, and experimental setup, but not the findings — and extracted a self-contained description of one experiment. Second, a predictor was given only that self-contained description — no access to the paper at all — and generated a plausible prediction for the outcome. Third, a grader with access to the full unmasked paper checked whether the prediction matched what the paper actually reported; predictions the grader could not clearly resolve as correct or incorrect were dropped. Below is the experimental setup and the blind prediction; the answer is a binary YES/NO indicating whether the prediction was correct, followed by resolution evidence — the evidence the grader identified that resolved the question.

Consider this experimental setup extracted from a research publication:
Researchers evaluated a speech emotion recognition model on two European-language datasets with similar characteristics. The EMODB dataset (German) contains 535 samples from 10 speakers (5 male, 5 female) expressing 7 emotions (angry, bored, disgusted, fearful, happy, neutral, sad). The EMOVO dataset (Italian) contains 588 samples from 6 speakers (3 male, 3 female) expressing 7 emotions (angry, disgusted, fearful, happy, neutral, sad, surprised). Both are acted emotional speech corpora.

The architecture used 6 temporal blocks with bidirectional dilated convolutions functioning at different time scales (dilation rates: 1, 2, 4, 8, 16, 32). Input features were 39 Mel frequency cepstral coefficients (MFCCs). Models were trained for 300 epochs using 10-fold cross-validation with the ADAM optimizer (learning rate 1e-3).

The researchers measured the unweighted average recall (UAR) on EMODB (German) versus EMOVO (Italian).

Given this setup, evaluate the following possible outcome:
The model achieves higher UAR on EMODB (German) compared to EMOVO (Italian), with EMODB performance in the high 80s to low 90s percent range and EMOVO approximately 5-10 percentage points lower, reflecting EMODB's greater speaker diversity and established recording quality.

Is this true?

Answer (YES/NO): NO